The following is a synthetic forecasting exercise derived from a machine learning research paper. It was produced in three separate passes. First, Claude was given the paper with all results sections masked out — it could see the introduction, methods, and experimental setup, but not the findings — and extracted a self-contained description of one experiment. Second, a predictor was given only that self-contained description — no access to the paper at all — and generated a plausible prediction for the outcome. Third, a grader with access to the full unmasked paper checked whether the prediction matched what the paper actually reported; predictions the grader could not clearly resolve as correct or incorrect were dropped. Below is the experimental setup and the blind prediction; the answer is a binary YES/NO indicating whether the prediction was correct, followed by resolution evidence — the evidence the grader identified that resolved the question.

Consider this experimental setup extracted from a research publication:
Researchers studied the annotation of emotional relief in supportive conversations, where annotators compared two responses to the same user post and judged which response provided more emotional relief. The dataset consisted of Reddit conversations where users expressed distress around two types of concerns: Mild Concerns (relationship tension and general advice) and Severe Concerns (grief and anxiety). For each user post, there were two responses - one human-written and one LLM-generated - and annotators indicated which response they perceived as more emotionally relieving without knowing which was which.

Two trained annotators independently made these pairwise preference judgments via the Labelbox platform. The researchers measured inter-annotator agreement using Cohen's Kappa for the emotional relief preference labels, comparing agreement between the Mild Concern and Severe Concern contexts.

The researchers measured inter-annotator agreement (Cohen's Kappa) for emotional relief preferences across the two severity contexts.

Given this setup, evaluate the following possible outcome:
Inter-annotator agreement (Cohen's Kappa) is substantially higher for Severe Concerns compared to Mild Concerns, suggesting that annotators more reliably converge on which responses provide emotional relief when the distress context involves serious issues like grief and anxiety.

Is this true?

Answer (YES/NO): NO